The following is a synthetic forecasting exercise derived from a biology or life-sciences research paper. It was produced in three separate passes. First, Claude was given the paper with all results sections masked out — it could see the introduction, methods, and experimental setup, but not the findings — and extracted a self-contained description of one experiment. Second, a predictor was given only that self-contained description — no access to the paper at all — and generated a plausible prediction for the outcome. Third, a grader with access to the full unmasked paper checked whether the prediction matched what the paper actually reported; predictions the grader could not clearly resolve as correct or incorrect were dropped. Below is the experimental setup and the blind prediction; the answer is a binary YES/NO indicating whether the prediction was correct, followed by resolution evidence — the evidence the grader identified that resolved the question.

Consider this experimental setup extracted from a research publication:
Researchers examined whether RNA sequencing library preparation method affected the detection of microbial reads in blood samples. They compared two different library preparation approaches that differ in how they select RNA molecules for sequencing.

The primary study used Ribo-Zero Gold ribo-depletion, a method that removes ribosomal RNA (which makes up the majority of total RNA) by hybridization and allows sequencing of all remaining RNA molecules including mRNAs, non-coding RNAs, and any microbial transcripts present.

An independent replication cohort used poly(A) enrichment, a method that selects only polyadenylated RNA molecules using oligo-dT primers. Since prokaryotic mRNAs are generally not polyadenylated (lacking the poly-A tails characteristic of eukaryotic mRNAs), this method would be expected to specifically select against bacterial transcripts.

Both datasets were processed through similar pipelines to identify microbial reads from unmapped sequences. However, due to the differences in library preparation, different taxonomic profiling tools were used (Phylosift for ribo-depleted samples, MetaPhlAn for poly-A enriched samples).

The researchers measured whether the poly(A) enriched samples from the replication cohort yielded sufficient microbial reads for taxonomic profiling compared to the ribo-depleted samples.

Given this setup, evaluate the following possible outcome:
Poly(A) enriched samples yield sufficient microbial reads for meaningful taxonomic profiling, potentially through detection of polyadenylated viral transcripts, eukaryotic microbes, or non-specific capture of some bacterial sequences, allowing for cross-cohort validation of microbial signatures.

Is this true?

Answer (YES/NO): YES